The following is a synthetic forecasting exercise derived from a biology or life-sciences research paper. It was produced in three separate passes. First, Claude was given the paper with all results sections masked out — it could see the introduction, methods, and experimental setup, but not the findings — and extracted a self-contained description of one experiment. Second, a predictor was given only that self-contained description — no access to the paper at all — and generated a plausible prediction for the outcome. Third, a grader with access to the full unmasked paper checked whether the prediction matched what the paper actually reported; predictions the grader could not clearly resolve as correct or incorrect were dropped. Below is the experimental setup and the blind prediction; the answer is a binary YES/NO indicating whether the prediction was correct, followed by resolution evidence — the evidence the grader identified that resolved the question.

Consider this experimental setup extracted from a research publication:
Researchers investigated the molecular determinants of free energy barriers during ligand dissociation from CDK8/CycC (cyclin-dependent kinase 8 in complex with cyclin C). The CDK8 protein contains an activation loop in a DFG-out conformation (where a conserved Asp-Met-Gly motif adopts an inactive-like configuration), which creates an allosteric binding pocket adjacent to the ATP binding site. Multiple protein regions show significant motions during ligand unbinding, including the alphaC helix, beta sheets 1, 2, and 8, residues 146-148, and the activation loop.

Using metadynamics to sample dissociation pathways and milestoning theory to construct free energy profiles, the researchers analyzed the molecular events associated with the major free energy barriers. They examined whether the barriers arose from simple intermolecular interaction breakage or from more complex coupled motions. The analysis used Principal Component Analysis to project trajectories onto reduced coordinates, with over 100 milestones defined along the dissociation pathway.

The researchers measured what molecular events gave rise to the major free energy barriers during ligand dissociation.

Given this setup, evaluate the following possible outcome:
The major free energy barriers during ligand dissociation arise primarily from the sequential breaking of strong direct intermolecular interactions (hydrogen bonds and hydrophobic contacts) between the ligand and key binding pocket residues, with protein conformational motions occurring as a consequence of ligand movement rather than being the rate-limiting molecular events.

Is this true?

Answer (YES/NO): NO